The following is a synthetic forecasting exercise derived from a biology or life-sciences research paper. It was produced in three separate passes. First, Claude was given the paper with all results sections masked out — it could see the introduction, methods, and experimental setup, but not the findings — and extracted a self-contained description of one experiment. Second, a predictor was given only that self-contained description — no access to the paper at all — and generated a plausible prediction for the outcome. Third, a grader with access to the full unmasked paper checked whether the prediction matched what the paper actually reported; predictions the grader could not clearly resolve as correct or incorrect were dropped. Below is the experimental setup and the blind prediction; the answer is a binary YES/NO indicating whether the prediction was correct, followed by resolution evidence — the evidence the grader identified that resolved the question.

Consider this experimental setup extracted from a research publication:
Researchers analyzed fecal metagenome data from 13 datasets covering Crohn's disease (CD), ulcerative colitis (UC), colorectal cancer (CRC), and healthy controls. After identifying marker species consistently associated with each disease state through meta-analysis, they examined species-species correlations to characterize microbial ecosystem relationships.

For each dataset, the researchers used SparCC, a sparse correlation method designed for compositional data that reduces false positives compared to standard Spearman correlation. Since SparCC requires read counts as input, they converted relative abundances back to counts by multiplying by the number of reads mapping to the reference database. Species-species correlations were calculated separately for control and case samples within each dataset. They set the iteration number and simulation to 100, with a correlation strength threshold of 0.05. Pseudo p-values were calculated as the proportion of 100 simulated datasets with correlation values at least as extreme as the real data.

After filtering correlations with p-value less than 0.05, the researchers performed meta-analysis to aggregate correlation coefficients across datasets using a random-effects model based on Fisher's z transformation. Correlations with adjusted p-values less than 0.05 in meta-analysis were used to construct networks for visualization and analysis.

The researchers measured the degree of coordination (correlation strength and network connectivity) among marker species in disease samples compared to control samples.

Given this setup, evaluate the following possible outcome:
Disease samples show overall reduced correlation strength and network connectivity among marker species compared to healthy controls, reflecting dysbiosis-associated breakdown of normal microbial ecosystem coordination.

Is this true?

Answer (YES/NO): NO